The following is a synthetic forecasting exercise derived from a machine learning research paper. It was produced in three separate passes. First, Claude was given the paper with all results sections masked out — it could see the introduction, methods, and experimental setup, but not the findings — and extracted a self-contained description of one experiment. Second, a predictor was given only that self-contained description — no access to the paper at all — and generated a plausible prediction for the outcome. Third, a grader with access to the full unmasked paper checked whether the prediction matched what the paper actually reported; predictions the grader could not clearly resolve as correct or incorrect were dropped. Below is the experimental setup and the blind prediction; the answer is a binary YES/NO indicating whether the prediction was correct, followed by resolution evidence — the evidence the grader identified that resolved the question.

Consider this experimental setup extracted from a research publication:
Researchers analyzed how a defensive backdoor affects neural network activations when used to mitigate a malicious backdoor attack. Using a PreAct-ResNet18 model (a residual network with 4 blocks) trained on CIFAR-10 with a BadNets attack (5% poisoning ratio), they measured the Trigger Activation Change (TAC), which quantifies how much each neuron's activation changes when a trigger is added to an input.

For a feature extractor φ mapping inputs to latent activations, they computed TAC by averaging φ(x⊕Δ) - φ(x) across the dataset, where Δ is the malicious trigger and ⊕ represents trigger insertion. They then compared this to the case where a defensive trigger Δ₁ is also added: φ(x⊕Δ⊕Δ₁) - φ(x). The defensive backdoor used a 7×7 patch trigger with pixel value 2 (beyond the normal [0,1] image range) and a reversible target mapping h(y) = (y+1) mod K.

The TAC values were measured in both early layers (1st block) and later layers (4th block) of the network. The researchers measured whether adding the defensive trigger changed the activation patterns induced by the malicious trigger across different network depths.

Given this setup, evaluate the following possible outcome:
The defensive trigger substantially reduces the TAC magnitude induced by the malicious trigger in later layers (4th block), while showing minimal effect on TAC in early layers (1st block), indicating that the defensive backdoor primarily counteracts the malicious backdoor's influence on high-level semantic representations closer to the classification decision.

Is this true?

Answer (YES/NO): NO